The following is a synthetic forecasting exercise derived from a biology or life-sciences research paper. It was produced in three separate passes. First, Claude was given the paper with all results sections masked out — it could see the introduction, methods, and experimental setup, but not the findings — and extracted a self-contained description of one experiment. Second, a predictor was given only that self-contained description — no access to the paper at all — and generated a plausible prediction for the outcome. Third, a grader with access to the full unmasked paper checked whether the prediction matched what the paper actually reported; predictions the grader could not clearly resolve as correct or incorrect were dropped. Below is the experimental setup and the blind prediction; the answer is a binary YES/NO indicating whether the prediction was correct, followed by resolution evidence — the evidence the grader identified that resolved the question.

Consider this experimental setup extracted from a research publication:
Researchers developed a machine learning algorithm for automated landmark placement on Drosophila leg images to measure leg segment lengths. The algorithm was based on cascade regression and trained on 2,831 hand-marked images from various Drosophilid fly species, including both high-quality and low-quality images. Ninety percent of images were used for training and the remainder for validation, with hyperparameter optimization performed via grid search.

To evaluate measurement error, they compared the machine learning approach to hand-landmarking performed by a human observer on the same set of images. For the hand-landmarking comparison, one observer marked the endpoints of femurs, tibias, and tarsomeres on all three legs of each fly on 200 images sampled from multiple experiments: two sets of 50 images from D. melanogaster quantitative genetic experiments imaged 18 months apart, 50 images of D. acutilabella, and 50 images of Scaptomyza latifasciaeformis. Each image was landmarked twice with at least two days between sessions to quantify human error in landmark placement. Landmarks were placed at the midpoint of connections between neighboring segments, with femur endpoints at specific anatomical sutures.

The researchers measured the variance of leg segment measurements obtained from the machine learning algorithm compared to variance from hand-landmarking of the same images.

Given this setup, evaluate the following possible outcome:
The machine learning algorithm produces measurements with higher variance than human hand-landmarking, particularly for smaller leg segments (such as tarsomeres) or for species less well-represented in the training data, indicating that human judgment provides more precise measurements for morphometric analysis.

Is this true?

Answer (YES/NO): NO